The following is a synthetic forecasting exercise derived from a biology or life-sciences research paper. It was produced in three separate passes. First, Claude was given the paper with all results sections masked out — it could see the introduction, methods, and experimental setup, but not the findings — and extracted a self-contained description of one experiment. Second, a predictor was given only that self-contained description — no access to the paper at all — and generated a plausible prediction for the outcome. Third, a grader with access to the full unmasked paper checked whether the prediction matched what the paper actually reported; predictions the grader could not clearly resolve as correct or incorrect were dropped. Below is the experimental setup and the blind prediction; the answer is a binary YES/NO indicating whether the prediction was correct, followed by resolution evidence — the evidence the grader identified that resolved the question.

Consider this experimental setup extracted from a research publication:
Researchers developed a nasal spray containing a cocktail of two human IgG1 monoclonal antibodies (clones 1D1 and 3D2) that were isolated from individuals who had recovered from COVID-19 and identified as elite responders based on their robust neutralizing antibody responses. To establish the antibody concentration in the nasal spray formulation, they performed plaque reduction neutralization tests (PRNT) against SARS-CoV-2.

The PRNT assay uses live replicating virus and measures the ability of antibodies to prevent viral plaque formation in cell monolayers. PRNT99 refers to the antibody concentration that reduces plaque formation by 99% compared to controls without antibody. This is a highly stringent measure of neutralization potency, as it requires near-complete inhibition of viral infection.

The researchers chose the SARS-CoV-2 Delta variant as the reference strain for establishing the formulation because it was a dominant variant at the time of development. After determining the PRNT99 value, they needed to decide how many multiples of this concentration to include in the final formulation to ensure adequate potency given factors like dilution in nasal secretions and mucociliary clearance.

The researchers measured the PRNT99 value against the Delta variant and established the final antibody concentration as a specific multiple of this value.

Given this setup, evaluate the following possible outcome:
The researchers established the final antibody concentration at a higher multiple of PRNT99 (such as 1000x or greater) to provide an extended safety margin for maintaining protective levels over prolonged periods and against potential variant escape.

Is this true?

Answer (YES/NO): NO